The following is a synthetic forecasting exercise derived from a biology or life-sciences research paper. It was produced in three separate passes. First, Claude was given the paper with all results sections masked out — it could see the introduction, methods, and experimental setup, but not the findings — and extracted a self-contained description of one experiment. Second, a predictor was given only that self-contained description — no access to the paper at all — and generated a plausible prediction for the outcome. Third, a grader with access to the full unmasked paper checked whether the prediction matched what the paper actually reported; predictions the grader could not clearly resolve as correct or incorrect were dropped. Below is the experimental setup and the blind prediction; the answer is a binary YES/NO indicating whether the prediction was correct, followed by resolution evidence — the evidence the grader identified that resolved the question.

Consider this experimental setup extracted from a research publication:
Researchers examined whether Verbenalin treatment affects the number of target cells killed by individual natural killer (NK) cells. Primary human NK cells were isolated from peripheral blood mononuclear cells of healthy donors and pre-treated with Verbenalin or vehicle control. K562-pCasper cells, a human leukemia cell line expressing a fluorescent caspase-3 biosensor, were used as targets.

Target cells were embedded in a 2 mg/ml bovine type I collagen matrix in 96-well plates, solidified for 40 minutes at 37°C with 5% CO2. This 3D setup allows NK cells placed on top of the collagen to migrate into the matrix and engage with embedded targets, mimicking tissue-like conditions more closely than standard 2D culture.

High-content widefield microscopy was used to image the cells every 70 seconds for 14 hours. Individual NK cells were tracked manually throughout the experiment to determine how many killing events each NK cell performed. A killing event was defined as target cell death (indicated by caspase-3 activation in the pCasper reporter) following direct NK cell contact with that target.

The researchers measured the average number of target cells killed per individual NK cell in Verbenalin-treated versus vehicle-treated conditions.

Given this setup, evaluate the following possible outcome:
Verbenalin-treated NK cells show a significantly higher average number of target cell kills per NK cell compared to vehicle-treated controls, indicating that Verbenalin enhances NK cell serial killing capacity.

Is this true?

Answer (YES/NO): YES